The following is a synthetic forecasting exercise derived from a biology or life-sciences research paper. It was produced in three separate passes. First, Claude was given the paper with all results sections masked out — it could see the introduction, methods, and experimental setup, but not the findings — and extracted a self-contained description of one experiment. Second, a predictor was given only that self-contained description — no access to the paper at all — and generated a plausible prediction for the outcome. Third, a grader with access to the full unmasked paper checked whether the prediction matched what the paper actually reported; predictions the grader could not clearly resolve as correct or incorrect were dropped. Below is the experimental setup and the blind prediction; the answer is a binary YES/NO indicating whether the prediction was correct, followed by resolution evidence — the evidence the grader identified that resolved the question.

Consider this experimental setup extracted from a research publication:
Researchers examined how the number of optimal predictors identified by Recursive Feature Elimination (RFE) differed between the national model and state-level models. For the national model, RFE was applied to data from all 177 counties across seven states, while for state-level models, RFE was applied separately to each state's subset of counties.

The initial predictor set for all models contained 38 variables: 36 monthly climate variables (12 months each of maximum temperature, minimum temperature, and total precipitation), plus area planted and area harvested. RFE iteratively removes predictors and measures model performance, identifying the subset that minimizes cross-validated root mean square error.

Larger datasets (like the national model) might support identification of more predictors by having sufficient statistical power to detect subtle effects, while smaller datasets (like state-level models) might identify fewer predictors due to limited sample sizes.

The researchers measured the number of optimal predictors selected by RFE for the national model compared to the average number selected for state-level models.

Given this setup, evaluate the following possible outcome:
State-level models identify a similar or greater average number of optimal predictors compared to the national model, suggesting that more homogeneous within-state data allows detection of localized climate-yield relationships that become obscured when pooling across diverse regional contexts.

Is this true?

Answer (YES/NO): NO